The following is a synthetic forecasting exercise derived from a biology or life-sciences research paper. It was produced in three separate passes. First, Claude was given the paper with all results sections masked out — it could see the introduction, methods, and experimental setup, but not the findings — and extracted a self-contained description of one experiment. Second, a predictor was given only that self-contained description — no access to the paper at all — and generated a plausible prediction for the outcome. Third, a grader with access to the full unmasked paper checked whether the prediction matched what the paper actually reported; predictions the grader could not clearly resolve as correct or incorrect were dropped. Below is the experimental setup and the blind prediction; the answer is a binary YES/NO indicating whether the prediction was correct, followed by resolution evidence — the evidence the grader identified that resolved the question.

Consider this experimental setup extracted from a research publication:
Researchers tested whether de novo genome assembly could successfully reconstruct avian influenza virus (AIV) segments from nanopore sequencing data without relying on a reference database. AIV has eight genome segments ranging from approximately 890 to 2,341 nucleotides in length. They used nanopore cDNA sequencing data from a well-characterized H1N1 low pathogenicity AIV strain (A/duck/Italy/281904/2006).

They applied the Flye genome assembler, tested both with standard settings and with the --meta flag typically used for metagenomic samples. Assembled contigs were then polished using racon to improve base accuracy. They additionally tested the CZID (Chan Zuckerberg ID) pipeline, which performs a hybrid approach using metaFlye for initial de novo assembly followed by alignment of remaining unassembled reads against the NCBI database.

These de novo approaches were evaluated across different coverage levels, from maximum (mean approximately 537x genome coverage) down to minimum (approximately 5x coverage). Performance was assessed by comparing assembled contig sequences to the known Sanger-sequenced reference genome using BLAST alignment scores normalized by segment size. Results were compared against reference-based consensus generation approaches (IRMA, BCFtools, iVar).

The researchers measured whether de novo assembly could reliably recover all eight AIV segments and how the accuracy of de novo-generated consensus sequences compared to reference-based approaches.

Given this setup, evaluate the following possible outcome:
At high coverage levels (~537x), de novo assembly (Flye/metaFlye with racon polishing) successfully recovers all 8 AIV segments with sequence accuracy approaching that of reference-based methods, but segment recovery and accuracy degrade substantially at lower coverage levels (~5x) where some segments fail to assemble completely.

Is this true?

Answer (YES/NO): NO